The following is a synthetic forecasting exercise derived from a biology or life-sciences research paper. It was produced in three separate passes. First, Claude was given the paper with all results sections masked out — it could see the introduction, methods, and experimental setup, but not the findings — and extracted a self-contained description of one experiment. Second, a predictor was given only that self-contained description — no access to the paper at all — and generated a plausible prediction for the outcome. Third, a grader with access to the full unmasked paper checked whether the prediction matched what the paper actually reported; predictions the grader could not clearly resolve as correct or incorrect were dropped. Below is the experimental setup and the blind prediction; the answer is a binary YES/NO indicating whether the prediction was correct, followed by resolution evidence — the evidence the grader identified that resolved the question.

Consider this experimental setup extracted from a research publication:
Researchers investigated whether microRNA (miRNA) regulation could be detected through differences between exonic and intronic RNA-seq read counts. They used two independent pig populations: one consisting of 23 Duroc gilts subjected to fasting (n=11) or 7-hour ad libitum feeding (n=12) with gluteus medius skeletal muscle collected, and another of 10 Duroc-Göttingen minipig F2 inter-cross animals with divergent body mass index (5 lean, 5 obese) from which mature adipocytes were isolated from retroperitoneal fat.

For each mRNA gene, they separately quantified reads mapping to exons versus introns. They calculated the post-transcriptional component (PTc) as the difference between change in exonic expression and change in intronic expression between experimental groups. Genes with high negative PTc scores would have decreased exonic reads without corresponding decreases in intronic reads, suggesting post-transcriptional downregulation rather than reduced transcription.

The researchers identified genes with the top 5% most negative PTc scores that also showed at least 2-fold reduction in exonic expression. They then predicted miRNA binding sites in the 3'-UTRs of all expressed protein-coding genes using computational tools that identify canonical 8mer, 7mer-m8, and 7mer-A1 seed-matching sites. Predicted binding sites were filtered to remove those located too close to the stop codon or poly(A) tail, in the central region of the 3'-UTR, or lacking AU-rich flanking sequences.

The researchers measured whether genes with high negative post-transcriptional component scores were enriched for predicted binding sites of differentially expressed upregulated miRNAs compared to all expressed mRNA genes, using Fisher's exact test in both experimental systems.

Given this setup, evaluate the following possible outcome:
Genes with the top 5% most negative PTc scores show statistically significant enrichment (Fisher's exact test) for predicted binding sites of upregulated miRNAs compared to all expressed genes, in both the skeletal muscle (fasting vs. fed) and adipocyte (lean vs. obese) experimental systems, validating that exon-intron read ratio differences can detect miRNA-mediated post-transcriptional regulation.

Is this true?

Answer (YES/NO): NO